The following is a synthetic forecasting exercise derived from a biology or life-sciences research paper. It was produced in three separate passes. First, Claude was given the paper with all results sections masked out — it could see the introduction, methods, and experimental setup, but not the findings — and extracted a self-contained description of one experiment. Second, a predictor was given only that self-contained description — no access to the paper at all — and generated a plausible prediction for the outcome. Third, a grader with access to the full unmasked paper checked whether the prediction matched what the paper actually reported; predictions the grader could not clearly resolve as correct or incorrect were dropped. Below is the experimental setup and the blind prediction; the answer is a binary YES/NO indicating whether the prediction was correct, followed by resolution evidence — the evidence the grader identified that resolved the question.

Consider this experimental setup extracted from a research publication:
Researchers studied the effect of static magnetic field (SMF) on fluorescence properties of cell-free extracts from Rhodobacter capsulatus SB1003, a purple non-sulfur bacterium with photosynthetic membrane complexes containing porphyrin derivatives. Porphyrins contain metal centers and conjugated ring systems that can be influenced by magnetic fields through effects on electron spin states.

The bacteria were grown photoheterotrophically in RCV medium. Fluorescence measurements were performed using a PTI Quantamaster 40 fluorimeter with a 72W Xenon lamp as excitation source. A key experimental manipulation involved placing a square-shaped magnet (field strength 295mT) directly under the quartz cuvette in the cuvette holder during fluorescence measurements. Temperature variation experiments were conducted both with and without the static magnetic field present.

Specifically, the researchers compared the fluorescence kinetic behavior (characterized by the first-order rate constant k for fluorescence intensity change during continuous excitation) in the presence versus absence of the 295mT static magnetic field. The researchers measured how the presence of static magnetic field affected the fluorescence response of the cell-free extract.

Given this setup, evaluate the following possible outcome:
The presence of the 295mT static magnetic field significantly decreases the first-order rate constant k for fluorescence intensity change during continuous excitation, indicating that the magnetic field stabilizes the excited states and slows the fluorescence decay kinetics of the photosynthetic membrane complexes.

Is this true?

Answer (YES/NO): NO